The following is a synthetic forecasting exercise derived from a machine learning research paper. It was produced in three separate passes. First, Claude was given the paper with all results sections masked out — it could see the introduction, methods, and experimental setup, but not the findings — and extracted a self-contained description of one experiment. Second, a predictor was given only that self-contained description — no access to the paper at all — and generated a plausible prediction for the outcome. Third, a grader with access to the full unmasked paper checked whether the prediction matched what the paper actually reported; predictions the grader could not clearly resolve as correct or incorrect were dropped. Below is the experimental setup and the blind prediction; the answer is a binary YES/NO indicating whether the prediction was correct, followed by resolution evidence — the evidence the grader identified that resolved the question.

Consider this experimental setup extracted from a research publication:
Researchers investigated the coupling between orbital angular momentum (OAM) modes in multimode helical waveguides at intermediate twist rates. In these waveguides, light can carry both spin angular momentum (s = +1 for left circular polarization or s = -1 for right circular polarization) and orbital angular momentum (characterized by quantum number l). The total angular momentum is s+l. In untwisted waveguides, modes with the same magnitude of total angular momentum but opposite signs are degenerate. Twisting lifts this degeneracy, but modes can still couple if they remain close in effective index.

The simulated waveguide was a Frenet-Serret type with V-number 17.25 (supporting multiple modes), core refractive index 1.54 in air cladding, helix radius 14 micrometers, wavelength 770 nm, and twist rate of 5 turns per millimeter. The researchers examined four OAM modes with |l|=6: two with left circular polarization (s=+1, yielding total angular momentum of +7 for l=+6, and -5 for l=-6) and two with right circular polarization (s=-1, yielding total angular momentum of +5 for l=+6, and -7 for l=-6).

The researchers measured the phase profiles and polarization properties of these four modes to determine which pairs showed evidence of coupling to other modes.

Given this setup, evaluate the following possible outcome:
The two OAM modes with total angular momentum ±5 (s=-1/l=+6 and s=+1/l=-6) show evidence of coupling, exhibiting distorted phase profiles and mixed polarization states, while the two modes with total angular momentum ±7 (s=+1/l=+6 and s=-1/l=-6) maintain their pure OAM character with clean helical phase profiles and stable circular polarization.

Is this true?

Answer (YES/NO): YES